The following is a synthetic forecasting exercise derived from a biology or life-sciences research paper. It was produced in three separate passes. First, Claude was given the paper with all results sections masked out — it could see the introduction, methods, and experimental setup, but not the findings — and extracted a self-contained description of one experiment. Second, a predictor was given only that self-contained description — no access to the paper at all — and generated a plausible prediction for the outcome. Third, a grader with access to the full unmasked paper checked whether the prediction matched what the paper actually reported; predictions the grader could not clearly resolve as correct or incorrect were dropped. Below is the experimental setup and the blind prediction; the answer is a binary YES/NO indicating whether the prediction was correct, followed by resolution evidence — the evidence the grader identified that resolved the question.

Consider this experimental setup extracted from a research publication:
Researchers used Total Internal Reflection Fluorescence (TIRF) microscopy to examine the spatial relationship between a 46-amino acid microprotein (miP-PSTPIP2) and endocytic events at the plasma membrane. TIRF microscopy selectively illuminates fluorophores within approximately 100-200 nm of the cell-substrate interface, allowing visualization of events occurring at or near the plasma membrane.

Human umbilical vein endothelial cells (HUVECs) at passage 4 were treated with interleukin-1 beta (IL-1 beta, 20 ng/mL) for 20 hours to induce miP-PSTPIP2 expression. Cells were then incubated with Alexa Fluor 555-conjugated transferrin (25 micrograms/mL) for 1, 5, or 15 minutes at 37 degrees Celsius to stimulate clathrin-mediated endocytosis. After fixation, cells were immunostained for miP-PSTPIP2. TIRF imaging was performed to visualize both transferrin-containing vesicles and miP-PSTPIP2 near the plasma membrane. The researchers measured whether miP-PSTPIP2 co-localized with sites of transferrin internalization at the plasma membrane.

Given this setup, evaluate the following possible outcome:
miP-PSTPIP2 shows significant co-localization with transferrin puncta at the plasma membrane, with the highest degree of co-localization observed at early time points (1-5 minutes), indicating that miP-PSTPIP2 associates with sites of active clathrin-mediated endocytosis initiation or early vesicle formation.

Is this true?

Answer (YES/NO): NO